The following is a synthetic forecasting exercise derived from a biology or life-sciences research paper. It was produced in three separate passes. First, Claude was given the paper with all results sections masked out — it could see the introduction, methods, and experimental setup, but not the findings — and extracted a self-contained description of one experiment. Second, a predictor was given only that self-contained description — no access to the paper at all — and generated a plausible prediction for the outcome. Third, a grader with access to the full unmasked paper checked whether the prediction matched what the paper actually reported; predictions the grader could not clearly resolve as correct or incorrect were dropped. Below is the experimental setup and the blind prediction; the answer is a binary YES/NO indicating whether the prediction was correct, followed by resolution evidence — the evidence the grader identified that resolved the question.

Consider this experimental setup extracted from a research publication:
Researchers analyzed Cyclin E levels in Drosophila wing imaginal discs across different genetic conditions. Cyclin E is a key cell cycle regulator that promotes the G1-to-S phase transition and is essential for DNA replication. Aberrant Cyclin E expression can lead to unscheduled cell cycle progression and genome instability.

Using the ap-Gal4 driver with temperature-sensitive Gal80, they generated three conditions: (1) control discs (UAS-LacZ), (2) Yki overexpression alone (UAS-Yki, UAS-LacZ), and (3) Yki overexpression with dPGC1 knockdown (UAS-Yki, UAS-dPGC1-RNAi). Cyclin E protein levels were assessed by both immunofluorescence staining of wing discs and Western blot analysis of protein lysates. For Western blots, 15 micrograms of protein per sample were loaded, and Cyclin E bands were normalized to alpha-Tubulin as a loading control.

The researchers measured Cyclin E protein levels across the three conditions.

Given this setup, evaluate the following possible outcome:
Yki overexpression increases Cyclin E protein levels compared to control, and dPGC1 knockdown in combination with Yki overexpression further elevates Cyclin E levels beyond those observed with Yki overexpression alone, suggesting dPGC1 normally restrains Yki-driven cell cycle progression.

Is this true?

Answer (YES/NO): YES